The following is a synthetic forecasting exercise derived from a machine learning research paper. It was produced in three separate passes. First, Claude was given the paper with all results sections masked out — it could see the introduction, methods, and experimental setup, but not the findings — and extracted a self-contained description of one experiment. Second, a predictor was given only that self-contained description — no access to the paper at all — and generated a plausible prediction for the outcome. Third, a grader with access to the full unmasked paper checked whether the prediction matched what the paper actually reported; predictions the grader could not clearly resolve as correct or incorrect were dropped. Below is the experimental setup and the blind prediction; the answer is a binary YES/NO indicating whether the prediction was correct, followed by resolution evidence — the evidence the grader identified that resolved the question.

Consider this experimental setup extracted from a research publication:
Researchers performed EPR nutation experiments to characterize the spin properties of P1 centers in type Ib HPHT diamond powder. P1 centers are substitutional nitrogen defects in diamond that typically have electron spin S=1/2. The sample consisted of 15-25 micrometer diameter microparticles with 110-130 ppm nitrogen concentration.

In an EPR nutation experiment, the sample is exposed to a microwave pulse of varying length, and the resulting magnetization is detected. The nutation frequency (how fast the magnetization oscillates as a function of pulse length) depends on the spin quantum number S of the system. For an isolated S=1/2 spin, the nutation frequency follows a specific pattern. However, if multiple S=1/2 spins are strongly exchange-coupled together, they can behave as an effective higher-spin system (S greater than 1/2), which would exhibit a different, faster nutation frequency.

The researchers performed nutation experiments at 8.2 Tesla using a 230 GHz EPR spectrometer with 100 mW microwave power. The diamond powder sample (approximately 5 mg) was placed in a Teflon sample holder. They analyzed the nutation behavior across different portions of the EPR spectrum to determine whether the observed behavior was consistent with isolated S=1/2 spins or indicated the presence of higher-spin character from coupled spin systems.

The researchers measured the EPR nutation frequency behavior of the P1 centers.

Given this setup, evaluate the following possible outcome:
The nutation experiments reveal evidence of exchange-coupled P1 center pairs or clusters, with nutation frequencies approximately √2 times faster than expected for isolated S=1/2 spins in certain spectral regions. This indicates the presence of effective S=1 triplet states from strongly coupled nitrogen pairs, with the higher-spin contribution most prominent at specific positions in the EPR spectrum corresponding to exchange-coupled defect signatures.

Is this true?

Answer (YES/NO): NO